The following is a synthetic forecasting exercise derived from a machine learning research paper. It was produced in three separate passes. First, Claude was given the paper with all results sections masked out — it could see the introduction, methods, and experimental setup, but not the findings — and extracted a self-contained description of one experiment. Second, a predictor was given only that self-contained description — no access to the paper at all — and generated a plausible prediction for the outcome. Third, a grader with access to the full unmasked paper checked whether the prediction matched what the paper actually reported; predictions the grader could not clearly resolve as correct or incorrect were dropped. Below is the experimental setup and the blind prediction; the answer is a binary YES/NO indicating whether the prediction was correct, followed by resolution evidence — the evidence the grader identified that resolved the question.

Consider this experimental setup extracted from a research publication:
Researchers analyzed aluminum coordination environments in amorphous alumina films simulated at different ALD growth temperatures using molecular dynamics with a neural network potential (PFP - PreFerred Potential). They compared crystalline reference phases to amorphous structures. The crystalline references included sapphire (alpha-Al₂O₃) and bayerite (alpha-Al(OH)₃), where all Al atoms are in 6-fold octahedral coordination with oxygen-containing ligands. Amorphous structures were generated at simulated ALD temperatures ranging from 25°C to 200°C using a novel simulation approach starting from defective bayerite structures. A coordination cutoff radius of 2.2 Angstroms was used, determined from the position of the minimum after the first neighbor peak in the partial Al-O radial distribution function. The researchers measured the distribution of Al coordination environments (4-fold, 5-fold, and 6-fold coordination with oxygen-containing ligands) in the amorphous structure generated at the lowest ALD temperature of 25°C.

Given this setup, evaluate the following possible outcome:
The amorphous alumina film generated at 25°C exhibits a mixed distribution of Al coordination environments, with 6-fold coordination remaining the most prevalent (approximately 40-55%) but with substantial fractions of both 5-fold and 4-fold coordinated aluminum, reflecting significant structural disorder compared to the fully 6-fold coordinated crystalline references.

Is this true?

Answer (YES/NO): NO